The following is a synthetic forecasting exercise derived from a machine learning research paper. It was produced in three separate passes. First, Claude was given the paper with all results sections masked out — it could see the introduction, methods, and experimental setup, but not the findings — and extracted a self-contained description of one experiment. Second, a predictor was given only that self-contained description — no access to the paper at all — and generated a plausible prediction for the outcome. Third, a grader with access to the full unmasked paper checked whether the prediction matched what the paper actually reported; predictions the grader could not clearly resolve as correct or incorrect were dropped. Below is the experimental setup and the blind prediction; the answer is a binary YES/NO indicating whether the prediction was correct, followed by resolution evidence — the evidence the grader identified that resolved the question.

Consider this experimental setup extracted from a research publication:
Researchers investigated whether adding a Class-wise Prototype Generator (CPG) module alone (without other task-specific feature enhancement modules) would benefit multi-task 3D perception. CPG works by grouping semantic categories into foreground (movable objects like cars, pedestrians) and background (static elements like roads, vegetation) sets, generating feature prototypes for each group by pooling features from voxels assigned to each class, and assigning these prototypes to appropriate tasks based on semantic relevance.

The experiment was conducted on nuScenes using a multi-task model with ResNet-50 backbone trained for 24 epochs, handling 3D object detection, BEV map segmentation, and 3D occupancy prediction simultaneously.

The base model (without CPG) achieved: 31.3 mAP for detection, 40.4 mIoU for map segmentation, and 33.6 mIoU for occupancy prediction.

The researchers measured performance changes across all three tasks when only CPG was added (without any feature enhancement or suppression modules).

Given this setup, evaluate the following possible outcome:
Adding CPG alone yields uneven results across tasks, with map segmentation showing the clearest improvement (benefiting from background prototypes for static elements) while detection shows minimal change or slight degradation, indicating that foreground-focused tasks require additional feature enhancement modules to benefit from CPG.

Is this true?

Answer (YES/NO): NO